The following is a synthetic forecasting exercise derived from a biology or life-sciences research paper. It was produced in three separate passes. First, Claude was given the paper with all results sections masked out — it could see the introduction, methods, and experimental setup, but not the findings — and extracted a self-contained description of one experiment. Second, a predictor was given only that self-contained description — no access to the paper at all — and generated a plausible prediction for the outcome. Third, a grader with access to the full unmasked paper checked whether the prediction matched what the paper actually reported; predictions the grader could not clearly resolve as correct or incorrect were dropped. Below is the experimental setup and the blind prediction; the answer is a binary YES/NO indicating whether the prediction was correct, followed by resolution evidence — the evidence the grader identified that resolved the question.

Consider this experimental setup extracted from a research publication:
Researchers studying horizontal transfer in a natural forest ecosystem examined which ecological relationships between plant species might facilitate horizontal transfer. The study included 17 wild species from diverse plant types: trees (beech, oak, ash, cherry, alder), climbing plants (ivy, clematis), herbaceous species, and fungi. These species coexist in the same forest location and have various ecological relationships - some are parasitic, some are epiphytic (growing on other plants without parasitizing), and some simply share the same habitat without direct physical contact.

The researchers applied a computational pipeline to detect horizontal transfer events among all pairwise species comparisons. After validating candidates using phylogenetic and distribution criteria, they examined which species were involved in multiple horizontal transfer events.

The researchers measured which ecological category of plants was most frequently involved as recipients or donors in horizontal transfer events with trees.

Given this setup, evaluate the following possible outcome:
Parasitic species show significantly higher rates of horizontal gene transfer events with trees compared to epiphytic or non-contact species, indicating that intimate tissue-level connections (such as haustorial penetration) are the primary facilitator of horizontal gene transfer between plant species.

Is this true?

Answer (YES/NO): NO